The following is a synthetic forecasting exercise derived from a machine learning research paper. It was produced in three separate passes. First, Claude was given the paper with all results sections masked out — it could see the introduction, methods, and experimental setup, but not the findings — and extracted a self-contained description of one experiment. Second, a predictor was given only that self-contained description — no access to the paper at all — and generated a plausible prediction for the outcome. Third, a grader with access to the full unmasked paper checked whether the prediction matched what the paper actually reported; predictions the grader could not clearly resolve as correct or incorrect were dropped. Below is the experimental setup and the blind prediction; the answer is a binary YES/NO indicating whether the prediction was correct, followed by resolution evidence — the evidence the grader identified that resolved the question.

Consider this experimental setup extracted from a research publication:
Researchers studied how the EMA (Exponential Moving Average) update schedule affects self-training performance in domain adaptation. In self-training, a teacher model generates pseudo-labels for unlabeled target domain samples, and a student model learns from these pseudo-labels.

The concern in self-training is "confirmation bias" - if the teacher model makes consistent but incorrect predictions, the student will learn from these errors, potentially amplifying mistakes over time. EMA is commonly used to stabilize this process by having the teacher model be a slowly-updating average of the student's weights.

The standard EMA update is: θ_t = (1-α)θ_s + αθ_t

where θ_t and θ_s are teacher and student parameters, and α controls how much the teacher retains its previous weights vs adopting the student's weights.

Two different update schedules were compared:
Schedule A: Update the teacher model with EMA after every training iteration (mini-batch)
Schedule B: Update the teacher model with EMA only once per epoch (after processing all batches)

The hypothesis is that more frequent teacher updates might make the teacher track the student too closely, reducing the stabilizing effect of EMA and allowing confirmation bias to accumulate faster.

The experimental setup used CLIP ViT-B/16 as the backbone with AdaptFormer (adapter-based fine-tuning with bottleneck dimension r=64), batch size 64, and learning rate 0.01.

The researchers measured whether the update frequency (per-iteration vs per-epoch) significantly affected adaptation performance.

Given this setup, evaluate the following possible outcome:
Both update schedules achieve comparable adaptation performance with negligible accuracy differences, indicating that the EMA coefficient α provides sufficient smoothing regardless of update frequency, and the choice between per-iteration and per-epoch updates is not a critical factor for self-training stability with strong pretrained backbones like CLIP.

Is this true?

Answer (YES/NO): NO